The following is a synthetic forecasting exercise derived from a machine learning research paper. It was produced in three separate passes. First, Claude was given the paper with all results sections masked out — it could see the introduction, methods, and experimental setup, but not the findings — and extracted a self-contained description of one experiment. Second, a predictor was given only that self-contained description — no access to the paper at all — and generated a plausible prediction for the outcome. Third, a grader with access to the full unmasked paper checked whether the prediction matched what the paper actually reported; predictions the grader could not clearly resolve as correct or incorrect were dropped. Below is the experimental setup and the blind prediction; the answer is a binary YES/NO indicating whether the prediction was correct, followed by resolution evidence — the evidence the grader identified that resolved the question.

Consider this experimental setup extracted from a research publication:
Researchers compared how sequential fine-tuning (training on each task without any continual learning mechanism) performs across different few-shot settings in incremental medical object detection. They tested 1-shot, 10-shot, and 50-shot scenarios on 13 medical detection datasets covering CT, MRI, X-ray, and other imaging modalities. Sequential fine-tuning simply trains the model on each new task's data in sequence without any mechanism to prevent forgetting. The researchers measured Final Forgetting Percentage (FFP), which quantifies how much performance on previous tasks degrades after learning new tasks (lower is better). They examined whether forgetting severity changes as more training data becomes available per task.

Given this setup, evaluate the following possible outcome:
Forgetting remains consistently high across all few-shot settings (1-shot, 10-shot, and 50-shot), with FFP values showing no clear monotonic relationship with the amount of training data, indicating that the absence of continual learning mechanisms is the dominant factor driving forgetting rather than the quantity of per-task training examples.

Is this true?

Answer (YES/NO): NO